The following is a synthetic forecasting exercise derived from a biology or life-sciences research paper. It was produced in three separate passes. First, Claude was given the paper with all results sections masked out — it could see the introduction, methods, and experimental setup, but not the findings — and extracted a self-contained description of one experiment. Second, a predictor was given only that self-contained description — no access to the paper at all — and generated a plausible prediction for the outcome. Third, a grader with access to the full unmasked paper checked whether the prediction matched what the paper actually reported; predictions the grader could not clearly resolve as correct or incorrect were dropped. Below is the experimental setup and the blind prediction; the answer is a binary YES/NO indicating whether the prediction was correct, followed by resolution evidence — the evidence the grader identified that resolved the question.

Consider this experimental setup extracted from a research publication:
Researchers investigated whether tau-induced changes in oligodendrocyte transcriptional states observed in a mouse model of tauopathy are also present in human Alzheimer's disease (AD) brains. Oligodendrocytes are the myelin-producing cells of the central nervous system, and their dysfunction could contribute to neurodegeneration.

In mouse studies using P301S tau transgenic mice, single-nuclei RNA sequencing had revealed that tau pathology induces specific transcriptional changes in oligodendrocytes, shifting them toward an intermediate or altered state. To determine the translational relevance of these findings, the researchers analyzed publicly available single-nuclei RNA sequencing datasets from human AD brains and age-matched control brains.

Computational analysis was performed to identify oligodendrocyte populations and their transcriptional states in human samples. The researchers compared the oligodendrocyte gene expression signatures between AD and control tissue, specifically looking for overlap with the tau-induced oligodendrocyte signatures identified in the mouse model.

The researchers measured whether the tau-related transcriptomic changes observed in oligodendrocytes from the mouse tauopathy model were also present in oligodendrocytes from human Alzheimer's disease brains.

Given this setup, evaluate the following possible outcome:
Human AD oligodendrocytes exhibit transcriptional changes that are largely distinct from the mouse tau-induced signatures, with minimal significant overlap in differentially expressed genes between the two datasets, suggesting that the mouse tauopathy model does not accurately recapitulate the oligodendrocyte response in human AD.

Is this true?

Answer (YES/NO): NO